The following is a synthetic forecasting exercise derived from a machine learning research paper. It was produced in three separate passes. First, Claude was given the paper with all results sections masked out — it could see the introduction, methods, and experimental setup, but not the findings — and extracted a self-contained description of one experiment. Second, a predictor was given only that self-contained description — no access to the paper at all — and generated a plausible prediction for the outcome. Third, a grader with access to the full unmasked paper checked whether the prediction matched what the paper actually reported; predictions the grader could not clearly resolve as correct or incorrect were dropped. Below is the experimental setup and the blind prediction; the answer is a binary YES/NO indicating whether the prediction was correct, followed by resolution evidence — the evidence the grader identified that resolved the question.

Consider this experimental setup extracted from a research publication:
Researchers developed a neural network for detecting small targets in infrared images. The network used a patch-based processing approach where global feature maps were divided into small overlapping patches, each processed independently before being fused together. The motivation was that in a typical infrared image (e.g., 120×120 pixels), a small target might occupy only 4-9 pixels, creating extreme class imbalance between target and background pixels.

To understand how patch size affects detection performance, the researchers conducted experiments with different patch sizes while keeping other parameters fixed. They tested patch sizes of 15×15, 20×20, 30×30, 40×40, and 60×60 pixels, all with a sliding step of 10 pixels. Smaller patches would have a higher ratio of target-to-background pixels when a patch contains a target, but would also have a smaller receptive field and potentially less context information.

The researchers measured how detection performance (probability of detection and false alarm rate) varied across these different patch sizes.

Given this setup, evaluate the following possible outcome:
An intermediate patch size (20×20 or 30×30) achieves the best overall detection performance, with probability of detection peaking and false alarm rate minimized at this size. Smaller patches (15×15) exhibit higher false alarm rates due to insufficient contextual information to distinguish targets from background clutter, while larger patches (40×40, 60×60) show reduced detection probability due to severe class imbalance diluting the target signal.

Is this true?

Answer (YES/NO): YES